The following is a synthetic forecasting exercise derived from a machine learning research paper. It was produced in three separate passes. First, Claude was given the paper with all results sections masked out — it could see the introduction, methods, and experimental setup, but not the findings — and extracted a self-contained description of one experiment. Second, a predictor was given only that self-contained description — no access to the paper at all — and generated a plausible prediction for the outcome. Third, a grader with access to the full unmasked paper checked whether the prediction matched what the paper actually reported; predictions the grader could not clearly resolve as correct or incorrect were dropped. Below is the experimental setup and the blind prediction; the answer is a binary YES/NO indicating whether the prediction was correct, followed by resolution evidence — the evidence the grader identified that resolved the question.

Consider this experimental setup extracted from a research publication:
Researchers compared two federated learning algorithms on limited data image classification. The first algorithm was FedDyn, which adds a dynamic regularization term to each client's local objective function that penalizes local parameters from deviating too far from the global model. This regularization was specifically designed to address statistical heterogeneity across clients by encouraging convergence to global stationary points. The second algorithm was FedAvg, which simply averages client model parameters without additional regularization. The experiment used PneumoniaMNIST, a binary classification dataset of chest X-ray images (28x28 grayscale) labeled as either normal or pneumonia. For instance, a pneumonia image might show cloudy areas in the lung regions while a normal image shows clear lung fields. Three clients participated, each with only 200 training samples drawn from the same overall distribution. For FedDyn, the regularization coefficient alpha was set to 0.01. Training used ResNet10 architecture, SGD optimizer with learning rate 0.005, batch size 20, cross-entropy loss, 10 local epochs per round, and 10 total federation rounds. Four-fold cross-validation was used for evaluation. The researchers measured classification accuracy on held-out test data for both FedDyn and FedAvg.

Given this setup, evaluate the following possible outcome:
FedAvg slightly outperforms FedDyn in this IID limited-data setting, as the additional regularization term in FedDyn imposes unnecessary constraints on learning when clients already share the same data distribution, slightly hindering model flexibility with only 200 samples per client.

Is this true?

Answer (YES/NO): NO